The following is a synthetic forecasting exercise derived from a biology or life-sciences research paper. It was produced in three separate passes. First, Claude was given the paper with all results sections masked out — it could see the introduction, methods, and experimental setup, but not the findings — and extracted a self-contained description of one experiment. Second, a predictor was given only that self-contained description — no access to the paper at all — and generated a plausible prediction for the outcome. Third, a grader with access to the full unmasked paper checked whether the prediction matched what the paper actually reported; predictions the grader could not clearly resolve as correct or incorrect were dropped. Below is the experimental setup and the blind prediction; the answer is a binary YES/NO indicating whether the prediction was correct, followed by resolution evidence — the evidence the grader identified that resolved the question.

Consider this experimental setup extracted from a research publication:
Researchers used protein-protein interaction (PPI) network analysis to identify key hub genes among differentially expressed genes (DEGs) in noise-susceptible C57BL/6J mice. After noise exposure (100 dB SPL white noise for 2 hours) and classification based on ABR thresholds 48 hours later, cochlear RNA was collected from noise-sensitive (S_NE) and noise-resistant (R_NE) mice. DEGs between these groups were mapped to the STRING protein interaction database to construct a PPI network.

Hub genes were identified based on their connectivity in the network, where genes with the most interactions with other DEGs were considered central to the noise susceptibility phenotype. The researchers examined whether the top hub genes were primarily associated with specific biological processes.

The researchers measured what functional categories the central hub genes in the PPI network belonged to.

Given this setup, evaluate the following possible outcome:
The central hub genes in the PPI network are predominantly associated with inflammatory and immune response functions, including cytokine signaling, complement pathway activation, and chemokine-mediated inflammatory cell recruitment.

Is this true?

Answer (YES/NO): NO